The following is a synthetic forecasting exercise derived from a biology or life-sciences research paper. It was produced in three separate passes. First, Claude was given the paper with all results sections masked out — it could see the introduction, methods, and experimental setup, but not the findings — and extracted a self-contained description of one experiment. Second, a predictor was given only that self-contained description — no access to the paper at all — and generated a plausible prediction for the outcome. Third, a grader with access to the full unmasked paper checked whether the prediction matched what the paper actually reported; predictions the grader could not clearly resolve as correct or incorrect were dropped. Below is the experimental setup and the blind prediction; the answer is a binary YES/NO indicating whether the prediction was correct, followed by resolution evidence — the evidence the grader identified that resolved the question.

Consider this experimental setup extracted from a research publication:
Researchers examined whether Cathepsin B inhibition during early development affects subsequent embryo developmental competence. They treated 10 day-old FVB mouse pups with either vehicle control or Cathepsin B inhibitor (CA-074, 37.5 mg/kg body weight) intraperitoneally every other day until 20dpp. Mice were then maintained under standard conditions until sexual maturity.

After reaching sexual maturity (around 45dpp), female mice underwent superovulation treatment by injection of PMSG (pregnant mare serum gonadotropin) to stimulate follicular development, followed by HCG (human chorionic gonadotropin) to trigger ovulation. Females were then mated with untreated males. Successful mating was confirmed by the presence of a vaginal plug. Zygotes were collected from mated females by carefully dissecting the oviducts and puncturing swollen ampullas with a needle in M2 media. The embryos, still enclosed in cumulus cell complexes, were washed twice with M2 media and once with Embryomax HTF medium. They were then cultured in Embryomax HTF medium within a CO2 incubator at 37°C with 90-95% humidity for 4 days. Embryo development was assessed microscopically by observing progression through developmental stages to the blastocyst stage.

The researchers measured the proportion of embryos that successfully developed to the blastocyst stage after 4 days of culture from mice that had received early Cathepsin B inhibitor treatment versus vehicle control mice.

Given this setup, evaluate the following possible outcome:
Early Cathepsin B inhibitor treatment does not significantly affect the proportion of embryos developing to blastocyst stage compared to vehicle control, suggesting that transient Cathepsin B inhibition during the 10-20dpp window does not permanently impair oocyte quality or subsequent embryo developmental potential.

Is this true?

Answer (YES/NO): YES